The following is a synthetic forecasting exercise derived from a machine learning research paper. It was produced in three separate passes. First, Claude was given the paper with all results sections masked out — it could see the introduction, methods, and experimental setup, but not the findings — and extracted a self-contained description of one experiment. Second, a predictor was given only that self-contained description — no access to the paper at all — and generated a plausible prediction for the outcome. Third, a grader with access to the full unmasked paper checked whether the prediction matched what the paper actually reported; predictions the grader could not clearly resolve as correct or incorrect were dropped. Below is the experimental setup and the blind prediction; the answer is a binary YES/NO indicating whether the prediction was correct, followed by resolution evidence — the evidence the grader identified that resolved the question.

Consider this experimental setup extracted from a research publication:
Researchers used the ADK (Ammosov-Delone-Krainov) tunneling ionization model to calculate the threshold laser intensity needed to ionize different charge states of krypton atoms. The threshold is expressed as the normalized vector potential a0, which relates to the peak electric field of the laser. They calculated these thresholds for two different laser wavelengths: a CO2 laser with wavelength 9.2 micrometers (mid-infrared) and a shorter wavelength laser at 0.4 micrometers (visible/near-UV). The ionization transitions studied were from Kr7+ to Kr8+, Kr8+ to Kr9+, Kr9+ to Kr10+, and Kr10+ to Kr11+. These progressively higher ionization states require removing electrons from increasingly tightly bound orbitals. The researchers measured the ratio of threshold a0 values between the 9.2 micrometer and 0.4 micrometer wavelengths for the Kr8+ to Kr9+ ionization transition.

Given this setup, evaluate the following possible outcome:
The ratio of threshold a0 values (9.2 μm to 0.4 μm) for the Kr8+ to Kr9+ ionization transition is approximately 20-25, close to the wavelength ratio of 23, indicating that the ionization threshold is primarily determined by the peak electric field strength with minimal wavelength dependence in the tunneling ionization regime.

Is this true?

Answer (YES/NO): NO